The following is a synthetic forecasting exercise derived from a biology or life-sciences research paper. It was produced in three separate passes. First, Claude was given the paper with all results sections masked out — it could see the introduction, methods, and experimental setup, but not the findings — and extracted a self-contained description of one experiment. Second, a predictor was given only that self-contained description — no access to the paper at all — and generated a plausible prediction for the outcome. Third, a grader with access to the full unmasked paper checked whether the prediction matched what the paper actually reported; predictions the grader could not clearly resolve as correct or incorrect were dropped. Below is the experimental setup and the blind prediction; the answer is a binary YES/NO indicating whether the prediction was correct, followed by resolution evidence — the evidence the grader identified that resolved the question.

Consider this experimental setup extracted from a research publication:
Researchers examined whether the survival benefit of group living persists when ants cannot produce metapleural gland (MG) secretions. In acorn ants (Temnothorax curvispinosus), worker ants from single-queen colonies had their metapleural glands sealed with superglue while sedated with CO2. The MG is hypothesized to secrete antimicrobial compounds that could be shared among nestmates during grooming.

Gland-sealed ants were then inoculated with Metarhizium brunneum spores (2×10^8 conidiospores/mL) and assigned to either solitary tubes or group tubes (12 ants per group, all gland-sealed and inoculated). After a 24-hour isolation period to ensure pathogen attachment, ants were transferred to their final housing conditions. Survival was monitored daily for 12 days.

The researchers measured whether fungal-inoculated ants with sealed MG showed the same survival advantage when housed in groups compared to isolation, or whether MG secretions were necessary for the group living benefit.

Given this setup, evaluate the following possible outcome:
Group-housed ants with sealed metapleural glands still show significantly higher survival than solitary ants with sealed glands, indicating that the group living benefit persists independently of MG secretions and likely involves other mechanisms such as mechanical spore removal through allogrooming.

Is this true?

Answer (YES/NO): YES